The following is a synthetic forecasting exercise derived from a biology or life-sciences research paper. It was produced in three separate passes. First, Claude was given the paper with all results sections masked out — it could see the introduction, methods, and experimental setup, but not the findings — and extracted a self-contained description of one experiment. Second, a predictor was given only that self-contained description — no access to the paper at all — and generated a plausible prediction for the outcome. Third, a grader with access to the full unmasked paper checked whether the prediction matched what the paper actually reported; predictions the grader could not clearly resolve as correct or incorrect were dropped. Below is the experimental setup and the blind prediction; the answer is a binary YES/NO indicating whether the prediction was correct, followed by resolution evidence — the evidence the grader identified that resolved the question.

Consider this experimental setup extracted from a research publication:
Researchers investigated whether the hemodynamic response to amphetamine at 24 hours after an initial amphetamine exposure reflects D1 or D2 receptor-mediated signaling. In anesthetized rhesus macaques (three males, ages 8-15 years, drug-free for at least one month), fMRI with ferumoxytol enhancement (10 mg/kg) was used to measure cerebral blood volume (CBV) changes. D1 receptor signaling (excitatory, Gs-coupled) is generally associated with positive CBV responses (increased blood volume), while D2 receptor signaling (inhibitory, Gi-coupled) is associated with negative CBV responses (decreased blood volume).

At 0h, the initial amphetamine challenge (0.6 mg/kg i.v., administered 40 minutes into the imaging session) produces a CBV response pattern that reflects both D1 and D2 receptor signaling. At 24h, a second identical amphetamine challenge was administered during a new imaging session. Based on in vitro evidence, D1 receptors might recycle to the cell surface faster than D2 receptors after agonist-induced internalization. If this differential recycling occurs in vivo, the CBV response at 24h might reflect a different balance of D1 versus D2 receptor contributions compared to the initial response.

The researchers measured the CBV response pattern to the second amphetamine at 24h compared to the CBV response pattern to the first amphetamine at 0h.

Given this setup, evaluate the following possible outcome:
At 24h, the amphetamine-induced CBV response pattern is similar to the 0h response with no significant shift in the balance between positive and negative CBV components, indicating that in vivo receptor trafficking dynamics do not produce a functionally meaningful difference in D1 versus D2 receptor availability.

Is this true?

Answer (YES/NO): NO